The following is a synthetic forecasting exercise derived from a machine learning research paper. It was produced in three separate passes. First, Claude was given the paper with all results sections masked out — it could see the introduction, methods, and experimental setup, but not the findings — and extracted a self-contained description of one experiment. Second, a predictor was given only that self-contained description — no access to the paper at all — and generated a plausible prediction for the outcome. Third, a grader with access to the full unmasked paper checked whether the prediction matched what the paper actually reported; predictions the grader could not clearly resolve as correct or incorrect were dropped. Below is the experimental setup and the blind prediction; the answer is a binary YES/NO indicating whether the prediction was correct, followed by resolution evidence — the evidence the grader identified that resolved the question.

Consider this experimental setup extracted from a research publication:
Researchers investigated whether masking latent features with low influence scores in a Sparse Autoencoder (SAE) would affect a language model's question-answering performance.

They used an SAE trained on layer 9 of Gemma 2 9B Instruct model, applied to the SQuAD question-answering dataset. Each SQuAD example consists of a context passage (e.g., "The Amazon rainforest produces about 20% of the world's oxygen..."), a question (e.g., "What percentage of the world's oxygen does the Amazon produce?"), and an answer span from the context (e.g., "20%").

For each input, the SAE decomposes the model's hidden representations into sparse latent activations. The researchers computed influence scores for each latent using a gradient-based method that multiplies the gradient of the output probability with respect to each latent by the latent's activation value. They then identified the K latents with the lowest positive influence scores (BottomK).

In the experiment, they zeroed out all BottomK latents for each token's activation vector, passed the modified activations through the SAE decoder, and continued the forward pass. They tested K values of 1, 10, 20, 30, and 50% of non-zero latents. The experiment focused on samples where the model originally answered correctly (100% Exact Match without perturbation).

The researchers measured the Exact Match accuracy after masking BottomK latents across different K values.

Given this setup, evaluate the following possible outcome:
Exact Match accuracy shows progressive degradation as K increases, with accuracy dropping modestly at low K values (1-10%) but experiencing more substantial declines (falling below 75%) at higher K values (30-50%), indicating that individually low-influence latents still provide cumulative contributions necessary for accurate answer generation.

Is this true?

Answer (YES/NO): NO